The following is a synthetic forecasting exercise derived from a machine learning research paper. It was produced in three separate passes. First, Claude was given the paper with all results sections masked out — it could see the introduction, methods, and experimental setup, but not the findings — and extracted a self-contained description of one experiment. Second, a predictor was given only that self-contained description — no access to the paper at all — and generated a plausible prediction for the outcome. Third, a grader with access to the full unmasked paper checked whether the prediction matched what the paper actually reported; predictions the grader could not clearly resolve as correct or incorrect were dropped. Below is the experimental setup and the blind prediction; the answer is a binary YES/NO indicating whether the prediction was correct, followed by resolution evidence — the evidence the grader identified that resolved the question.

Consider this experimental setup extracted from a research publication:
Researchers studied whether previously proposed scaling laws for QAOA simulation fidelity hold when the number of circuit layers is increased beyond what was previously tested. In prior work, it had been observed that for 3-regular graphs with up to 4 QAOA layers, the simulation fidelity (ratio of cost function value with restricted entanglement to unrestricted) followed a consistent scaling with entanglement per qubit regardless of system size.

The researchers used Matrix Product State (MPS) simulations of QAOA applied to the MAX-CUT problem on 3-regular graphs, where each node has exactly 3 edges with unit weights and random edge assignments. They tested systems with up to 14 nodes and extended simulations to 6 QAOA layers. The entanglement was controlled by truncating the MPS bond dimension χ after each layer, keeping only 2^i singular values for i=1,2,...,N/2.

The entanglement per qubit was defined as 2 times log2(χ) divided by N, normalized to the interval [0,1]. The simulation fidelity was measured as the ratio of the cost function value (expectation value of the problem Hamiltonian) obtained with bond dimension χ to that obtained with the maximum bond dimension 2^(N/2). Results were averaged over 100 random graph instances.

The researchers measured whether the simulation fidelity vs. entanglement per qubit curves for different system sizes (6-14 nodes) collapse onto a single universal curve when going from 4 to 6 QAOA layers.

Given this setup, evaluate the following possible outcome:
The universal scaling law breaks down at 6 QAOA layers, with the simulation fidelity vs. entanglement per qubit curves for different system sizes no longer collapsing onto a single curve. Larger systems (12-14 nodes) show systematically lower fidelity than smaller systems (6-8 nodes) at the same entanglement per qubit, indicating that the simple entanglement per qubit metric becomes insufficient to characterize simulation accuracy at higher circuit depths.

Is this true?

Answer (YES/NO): NO